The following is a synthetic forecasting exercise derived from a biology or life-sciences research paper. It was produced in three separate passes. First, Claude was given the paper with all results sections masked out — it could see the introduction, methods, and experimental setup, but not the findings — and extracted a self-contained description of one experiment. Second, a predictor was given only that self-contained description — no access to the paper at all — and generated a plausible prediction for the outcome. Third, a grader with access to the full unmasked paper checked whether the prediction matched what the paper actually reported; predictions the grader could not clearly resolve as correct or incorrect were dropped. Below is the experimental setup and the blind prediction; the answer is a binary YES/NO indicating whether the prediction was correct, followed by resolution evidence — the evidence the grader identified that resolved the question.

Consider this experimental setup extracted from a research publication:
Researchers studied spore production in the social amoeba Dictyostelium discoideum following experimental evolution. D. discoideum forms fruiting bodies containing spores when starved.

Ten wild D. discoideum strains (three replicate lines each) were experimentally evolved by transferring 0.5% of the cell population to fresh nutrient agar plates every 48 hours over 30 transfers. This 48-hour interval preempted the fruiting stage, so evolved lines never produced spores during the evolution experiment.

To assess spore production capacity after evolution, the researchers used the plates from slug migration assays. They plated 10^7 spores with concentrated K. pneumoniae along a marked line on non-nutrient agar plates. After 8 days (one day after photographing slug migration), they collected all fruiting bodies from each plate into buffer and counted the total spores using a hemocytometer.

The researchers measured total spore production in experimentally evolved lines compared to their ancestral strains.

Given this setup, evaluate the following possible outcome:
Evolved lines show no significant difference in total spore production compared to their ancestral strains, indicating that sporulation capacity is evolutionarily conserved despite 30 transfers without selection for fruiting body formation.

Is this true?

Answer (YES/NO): NO